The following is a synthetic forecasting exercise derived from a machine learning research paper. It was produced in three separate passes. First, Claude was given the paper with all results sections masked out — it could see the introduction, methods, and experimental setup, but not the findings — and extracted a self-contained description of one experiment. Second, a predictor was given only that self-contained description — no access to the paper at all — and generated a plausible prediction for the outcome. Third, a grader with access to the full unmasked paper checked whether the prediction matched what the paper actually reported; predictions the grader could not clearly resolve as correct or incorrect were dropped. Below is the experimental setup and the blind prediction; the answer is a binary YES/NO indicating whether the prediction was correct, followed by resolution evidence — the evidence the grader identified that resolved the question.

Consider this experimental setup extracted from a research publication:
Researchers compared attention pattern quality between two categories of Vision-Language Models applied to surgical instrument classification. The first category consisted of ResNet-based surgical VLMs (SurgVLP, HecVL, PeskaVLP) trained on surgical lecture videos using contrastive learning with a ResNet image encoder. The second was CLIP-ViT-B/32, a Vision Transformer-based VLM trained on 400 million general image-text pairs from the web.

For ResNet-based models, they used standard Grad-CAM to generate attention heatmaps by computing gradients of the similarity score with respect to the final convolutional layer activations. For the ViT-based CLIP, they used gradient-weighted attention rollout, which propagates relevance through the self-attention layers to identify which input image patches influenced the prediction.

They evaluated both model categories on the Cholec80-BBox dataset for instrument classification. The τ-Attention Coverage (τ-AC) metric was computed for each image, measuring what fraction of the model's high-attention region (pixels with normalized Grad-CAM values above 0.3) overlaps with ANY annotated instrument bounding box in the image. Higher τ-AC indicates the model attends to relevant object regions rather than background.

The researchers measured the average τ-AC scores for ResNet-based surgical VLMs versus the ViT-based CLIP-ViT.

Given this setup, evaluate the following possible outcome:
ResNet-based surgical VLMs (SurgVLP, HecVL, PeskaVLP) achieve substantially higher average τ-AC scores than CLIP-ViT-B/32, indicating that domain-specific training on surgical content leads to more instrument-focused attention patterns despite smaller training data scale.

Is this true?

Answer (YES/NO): NO